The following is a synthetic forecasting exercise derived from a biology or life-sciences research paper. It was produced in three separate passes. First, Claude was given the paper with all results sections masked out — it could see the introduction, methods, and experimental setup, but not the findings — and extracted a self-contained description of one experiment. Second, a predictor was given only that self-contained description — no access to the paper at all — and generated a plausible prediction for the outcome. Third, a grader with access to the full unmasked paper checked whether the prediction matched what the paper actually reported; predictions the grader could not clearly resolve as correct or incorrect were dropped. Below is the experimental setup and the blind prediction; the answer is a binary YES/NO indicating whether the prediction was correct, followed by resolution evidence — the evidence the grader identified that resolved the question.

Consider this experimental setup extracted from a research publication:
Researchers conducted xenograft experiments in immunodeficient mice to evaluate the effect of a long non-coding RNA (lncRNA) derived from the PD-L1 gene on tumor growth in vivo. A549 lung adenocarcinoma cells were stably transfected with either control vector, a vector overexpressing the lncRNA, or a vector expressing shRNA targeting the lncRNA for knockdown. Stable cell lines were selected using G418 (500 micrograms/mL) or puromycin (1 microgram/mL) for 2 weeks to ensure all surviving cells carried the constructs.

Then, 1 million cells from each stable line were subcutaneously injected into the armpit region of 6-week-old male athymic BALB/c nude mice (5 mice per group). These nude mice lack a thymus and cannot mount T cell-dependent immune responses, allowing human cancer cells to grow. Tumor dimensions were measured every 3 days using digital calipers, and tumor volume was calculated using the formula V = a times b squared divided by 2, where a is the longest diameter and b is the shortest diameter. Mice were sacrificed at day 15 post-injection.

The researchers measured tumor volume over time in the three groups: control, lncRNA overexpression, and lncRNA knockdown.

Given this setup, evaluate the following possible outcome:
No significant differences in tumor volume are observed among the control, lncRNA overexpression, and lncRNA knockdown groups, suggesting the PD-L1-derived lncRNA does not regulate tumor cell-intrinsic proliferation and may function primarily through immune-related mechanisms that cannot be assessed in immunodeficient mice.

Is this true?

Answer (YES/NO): NO